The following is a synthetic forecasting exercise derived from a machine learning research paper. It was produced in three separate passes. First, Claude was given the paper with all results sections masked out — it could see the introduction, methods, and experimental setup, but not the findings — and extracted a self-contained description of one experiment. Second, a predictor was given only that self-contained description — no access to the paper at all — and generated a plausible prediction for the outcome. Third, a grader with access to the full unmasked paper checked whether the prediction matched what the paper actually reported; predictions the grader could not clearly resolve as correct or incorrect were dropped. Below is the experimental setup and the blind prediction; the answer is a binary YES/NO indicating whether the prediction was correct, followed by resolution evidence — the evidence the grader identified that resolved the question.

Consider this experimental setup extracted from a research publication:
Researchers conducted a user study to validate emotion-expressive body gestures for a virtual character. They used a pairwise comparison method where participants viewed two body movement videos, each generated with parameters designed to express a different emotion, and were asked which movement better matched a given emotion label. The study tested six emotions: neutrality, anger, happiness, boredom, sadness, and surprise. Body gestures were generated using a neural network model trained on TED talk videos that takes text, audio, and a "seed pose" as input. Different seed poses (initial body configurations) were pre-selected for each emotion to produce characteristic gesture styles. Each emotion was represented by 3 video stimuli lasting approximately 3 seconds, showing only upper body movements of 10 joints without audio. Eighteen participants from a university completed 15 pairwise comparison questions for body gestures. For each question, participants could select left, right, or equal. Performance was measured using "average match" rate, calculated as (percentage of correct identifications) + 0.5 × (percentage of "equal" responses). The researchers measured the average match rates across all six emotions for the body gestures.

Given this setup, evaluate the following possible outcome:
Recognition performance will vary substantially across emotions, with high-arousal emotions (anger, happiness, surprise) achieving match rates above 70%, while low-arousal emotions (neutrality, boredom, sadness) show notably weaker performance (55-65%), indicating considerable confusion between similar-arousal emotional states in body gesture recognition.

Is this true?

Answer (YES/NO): NO